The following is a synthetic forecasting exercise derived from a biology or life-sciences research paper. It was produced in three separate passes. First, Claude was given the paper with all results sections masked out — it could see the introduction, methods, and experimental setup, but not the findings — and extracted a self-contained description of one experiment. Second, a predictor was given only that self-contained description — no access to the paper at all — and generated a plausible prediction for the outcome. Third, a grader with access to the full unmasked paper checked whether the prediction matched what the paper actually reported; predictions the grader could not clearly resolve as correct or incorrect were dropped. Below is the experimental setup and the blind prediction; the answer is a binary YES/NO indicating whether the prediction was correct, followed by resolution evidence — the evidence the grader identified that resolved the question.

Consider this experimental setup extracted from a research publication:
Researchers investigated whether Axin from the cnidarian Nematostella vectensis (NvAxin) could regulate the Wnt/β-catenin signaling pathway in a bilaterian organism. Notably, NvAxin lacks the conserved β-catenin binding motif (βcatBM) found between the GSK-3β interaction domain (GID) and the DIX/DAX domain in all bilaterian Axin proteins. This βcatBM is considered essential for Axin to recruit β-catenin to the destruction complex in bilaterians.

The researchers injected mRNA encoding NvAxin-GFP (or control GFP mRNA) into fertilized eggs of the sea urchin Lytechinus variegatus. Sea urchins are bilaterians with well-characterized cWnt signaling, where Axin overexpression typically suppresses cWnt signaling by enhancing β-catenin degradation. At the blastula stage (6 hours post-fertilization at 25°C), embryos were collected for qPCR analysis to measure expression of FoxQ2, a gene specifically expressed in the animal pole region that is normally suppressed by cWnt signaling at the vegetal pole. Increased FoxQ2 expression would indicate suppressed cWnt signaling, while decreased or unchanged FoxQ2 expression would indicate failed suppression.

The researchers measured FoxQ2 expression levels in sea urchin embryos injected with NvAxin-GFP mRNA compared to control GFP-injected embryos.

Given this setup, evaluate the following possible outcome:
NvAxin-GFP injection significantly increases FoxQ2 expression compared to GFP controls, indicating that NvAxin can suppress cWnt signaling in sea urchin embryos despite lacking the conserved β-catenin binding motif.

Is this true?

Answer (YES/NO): YES